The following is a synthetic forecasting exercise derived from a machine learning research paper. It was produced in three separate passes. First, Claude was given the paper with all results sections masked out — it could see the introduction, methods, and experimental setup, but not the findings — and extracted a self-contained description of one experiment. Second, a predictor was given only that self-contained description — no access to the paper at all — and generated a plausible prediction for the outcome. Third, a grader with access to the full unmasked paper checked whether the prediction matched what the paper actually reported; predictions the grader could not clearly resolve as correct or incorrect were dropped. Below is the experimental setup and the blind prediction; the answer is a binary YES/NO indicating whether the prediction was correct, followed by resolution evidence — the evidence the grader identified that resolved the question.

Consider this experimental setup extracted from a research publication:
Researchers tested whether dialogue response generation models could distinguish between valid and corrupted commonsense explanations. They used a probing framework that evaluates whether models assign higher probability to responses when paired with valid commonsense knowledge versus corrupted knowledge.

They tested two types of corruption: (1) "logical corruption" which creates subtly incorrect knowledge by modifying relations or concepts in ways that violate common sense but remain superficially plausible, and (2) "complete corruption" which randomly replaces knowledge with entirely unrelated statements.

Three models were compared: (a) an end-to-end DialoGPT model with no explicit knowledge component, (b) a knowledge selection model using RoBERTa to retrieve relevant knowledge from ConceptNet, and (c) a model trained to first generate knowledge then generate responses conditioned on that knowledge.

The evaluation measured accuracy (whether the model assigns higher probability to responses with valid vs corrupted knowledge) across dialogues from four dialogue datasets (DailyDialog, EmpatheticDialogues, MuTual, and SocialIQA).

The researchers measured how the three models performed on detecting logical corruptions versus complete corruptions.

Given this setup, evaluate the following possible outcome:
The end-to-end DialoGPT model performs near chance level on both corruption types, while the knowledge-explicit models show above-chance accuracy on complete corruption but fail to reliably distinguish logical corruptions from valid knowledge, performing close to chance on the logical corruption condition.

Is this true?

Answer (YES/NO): NO